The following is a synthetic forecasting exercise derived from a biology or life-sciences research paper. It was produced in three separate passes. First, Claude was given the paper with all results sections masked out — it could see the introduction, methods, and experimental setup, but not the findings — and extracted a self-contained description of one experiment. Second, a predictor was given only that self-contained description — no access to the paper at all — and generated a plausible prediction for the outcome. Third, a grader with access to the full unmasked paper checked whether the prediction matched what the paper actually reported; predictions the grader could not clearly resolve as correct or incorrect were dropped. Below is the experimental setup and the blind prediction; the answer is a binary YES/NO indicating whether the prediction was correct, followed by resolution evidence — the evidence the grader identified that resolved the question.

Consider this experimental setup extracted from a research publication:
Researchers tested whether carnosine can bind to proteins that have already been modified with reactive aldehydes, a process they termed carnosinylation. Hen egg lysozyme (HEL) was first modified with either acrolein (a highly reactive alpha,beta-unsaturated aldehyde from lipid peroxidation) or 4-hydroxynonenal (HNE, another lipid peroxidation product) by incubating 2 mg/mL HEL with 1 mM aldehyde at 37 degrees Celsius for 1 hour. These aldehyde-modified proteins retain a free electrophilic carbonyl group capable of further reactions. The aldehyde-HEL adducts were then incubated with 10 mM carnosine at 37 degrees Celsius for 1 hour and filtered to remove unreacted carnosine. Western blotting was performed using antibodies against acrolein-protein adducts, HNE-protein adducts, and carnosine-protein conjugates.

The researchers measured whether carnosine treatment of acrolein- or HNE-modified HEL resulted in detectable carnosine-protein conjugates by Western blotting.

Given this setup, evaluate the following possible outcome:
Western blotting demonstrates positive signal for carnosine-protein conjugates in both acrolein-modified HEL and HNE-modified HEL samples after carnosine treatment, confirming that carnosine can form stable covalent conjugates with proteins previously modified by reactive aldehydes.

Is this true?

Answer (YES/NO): YES